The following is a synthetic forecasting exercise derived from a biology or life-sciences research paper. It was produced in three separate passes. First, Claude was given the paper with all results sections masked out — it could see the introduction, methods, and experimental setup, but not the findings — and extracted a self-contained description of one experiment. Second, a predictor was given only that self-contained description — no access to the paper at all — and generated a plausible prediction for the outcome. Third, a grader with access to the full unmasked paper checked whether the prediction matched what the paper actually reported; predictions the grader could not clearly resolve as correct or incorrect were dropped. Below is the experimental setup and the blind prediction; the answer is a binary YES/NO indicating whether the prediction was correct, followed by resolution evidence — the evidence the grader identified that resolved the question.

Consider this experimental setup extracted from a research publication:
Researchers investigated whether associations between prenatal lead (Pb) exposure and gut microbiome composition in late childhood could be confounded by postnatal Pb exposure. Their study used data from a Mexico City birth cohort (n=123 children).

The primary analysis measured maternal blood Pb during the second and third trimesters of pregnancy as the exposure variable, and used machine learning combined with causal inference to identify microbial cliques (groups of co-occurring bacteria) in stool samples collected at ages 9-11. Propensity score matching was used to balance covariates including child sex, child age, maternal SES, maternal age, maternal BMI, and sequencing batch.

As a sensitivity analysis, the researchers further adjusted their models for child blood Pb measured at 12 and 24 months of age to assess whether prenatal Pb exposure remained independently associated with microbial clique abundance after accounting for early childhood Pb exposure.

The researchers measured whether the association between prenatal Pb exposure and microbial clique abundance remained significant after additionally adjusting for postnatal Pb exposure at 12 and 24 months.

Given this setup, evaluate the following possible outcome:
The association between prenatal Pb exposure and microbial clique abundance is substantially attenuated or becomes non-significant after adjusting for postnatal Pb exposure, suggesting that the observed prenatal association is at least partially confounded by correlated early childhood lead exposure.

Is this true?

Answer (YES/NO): NO